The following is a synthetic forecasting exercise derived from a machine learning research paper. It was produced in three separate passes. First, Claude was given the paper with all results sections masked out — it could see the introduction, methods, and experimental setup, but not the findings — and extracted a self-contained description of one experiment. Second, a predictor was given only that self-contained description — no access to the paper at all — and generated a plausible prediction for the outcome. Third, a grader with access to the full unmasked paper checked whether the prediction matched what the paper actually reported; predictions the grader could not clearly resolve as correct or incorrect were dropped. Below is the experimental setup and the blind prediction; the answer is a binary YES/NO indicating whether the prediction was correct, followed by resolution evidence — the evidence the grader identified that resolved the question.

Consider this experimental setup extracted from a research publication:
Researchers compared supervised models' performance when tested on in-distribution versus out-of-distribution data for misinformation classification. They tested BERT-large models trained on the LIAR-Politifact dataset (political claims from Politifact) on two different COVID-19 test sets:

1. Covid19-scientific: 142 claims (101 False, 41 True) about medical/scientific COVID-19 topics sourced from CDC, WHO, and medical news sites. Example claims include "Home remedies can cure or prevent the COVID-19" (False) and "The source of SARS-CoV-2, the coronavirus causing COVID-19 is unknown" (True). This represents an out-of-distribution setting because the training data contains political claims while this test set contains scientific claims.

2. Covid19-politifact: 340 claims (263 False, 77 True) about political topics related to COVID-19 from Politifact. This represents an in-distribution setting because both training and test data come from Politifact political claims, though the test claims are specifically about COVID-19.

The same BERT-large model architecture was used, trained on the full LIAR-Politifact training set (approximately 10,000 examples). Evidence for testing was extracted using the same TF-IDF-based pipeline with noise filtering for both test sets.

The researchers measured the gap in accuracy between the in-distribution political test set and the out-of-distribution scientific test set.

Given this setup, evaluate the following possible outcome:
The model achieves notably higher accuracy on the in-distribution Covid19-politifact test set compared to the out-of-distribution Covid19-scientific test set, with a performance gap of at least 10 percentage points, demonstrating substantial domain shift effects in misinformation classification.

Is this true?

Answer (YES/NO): YES